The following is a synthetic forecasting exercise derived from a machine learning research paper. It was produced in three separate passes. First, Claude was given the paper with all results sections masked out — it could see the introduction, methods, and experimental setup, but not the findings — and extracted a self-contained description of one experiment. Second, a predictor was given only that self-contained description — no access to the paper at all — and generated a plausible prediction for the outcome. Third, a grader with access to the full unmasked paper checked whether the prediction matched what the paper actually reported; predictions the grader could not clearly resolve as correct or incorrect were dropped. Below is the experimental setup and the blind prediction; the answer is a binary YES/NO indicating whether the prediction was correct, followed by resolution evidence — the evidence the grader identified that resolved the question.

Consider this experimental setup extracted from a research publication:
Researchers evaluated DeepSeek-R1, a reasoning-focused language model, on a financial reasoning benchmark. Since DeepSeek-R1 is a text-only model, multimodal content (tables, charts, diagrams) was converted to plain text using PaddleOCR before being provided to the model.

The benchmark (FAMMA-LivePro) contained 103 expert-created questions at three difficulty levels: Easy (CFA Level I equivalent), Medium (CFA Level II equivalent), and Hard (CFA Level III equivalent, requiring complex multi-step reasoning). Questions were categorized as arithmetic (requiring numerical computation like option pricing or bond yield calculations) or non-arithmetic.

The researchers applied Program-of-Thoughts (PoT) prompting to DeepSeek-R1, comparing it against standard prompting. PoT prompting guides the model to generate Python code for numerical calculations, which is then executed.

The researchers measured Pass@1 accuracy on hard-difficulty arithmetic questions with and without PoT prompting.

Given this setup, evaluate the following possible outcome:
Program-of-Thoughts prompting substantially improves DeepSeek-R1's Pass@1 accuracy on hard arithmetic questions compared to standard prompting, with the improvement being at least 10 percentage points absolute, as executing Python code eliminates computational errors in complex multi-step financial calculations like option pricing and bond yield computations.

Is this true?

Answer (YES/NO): YES